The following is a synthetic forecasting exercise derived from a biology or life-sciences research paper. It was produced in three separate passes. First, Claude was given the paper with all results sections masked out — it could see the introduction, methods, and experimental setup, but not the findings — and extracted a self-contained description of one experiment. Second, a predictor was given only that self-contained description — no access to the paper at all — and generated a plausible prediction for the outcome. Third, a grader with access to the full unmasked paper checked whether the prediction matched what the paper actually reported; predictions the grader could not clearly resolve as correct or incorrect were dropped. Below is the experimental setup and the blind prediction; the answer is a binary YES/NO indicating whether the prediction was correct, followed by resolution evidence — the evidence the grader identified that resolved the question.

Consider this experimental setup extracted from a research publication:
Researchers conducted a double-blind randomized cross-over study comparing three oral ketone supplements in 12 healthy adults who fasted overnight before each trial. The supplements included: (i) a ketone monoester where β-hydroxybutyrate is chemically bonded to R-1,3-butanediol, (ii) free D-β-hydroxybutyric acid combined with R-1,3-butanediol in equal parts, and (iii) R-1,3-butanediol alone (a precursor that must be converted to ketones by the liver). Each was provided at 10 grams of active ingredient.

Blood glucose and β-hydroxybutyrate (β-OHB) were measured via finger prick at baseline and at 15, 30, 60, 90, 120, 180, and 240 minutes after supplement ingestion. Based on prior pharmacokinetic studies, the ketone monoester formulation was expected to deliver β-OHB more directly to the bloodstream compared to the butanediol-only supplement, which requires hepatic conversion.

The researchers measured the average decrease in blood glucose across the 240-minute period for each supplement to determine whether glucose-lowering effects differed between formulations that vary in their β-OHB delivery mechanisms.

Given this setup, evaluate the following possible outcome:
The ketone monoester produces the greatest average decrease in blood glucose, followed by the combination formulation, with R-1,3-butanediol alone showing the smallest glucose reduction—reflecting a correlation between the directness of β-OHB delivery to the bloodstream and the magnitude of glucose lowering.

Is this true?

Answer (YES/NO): NO